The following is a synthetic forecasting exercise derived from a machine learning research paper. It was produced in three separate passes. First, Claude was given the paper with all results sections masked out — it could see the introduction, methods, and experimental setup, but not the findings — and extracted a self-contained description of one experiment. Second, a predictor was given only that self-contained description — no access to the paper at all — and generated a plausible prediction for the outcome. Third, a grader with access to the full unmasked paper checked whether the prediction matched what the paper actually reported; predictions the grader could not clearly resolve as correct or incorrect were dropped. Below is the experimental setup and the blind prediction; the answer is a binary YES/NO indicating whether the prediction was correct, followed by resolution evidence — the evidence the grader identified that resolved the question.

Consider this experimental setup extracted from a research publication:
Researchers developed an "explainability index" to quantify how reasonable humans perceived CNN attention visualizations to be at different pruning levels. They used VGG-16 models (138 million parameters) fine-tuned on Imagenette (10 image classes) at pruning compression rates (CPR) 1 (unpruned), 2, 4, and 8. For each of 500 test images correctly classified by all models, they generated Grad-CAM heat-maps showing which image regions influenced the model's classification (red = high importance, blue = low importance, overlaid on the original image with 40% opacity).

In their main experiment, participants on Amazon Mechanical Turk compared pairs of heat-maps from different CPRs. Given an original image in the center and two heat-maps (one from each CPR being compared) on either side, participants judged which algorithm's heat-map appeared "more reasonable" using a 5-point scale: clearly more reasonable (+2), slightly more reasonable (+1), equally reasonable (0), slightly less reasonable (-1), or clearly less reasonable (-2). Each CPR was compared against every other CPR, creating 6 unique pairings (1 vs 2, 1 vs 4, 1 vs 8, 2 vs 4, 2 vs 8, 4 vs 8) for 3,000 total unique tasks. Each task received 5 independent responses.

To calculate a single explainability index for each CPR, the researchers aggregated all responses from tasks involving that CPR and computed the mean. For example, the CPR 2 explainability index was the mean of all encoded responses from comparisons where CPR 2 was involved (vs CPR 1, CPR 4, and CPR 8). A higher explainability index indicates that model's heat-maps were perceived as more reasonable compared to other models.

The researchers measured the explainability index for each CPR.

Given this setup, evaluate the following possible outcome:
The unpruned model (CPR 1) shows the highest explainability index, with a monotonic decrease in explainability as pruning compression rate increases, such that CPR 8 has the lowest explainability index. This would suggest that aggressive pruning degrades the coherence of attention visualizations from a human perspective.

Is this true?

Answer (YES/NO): NO